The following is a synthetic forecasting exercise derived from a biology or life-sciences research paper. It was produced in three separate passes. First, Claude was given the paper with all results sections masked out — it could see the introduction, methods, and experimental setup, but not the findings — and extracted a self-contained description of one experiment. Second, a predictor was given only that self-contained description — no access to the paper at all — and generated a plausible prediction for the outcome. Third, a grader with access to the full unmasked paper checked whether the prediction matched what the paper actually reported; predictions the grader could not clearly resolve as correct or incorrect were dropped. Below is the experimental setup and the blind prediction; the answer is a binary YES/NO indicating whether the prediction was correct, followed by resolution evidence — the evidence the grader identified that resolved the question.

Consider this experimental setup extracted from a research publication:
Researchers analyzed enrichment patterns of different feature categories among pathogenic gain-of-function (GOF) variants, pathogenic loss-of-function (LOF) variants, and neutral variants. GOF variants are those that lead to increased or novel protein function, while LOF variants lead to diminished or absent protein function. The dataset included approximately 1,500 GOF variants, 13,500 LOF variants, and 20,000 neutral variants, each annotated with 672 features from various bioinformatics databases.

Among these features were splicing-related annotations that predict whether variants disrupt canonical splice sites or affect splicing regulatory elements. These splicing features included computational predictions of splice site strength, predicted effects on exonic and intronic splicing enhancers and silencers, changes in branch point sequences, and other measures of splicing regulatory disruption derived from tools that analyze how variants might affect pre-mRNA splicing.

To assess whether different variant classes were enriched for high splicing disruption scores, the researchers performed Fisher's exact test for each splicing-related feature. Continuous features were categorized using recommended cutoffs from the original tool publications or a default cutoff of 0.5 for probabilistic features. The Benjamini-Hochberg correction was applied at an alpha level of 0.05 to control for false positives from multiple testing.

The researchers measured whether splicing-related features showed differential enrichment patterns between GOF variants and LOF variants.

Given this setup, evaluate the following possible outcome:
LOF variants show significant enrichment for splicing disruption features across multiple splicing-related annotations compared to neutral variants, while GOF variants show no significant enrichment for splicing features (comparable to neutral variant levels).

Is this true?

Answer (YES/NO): NO